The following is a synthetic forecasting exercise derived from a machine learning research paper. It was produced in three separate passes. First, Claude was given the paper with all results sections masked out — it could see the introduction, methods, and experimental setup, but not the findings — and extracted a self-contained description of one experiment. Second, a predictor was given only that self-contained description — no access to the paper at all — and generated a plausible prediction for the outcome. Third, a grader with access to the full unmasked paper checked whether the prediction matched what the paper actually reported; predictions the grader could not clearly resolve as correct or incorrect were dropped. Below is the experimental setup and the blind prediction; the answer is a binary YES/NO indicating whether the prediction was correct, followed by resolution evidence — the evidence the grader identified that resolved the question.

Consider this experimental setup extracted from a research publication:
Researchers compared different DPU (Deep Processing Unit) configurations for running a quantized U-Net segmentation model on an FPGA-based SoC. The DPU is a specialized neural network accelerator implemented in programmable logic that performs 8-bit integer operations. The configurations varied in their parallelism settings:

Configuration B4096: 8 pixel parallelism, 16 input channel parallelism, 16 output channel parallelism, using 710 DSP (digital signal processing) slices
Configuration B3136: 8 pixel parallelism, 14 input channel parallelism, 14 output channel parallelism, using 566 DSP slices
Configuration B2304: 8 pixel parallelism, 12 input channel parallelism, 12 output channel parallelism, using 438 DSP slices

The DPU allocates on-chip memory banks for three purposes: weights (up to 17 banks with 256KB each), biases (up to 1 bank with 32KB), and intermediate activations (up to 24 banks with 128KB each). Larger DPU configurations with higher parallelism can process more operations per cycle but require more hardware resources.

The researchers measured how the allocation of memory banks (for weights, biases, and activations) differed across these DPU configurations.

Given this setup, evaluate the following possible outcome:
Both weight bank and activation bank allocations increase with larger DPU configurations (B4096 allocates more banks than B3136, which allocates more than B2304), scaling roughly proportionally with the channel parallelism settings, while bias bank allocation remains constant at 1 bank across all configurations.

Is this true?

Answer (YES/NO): NO